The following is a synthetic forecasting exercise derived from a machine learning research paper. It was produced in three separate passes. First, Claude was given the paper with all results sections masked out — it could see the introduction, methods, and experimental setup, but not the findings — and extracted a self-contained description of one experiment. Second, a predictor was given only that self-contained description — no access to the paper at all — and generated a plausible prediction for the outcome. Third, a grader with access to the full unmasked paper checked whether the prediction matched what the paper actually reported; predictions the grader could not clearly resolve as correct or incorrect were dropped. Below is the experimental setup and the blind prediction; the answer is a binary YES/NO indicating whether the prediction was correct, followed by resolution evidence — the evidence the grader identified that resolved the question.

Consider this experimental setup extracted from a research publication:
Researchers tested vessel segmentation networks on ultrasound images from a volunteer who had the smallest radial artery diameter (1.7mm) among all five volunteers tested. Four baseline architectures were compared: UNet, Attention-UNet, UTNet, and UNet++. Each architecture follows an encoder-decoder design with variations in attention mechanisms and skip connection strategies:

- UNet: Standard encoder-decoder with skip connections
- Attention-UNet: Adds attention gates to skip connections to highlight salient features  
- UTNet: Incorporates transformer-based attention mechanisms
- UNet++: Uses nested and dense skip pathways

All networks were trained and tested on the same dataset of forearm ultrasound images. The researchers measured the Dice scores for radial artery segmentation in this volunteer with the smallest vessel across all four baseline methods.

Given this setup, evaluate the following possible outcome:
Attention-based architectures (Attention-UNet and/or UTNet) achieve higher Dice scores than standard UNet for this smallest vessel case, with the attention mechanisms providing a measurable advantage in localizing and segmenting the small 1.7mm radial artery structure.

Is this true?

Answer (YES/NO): YES